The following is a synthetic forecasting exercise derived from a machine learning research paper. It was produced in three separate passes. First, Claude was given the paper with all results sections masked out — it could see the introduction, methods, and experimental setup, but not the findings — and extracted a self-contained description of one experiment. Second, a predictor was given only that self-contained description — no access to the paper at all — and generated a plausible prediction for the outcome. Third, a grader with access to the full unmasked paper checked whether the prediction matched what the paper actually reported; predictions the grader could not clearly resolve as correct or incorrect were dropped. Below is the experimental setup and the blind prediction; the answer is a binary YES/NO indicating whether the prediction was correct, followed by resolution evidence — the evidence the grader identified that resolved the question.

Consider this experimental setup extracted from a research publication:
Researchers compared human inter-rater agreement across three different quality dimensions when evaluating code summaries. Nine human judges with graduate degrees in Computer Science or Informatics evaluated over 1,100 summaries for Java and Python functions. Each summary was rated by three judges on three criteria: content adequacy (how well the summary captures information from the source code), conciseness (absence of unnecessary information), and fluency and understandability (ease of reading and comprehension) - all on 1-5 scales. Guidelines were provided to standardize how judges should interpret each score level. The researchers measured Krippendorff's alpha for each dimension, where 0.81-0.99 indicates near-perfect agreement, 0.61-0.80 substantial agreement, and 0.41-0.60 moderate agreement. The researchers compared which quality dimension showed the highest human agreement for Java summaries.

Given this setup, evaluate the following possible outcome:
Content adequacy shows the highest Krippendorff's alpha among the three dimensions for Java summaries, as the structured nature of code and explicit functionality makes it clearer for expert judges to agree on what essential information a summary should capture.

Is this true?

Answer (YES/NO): YES